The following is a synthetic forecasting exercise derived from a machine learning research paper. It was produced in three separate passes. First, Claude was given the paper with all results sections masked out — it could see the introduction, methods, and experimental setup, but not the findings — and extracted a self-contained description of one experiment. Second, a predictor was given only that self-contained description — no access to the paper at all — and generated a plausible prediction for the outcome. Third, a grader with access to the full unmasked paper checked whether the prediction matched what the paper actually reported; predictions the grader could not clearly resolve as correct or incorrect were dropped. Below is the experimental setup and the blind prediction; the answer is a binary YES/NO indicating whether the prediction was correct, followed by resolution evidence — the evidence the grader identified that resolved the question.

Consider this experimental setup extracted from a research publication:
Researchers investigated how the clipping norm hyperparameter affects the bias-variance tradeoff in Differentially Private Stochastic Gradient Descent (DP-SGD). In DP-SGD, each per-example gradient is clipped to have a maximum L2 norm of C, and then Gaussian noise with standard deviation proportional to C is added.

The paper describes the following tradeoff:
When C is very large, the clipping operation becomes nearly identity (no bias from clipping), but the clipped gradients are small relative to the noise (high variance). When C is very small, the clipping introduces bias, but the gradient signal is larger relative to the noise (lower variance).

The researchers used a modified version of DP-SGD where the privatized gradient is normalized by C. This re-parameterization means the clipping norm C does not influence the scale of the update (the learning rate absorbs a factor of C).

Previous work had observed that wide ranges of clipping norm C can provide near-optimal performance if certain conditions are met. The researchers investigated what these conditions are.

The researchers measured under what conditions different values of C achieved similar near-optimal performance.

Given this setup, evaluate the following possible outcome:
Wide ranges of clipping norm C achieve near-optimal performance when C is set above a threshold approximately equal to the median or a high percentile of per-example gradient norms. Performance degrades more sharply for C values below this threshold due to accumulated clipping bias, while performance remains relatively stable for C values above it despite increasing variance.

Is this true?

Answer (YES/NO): NO